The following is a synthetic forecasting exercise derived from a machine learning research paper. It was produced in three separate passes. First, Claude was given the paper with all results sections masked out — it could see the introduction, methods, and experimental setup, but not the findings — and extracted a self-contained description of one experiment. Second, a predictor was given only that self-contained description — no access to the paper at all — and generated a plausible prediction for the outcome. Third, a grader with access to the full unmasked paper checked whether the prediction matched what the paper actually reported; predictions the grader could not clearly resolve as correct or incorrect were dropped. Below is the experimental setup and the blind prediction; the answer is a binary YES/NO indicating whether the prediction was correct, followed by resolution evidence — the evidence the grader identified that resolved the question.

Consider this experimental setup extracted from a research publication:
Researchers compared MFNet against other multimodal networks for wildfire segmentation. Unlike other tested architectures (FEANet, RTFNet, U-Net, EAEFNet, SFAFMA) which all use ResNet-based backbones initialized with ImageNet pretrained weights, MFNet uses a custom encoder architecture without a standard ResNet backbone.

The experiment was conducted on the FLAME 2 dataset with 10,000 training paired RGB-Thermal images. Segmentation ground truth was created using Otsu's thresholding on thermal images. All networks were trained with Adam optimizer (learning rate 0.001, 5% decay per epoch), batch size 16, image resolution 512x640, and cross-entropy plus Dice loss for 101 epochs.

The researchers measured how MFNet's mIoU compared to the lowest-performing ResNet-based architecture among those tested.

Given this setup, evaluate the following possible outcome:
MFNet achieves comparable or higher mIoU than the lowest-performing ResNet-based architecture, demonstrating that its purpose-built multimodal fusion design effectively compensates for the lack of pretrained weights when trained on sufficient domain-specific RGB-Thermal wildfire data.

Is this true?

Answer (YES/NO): YES